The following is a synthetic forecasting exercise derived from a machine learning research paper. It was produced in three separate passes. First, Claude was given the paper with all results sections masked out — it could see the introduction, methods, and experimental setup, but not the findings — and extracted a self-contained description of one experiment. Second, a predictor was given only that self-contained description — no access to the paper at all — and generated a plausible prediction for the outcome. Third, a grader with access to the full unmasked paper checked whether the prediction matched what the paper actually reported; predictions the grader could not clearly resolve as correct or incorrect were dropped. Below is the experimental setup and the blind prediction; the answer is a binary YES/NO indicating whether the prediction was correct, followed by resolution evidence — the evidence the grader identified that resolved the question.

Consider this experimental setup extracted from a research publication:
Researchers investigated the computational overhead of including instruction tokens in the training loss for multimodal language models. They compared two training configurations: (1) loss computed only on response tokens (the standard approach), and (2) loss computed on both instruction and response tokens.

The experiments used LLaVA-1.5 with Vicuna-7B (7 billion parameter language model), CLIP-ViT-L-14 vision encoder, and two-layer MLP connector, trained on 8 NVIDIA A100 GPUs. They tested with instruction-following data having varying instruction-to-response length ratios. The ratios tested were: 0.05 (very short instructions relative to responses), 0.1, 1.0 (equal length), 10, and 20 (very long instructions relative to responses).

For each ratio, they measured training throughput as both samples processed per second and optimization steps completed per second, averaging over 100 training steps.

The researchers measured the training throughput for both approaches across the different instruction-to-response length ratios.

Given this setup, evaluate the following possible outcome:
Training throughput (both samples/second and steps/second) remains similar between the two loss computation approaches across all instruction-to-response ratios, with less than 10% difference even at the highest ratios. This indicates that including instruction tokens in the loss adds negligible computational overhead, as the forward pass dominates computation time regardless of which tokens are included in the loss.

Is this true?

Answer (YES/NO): YES